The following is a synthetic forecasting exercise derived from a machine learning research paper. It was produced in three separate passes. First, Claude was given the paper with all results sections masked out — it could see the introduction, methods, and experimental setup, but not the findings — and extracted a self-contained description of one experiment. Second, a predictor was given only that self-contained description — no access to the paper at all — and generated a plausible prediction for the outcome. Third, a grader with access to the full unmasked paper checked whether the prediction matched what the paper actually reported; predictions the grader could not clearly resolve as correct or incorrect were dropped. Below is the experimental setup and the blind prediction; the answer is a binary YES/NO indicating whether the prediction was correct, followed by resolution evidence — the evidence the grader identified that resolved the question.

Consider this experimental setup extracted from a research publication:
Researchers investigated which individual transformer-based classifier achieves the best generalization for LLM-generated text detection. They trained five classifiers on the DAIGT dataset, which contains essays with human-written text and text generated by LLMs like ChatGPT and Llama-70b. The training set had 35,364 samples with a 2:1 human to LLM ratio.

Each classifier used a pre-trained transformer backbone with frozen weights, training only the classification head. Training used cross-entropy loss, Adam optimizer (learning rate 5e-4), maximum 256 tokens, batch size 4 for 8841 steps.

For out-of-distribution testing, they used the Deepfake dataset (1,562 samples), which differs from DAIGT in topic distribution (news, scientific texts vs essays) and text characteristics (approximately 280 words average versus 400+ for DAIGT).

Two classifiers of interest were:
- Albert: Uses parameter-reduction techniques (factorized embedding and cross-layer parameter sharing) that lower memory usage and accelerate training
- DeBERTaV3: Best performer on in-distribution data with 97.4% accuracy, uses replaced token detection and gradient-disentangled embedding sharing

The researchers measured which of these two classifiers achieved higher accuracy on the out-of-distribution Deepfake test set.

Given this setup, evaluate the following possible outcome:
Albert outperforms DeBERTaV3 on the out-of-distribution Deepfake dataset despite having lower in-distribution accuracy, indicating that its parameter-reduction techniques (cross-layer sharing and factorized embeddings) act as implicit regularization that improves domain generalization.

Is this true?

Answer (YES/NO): YES